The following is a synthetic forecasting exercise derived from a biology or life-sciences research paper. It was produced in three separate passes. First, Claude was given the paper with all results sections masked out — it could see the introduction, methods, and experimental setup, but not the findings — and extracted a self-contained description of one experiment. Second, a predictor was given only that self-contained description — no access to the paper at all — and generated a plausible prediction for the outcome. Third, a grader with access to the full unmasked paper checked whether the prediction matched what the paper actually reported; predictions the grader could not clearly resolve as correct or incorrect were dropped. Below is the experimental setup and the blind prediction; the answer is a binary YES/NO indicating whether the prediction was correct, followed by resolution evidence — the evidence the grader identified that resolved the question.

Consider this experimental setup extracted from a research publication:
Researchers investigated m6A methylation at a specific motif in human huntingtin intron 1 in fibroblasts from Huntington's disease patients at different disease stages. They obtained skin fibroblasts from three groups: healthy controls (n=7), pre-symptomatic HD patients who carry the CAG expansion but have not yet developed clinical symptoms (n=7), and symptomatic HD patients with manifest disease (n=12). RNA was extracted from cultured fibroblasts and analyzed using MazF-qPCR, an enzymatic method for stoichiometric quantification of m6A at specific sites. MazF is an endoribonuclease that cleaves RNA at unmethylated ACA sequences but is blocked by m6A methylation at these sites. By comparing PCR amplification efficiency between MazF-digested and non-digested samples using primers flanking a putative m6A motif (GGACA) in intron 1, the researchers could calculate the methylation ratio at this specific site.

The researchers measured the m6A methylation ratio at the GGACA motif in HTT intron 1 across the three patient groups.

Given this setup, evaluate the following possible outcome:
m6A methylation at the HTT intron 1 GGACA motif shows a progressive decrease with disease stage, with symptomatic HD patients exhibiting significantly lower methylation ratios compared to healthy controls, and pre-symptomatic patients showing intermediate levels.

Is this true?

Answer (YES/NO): NO